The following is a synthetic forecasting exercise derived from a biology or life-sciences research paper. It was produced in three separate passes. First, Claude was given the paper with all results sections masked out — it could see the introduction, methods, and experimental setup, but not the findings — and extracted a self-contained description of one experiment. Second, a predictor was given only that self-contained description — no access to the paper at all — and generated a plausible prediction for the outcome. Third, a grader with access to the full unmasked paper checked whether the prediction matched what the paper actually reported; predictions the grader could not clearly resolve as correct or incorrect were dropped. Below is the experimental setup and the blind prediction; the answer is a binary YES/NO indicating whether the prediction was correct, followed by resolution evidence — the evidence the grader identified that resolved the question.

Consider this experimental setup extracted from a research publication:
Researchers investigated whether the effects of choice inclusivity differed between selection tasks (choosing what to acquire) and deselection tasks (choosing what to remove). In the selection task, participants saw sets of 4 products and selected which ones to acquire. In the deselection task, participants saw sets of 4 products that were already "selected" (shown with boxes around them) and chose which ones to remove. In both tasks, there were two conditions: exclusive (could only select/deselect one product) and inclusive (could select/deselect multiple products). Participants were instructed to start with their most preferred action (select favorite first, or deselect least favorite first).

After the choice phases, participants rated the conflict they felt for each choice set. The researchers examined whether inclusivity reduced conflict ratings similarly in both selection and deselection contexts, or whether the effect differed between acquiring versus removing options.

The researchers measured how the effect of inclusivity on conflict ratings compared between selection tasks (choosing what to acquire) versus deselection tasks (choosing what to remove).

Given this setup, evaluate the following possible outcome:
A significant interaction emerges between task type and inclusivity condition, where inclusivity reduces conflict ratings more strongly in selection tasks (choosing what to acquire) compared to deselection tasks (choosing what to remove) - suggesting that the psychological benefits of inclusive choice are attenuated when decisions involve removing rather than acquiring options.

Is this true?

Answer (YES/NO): NO